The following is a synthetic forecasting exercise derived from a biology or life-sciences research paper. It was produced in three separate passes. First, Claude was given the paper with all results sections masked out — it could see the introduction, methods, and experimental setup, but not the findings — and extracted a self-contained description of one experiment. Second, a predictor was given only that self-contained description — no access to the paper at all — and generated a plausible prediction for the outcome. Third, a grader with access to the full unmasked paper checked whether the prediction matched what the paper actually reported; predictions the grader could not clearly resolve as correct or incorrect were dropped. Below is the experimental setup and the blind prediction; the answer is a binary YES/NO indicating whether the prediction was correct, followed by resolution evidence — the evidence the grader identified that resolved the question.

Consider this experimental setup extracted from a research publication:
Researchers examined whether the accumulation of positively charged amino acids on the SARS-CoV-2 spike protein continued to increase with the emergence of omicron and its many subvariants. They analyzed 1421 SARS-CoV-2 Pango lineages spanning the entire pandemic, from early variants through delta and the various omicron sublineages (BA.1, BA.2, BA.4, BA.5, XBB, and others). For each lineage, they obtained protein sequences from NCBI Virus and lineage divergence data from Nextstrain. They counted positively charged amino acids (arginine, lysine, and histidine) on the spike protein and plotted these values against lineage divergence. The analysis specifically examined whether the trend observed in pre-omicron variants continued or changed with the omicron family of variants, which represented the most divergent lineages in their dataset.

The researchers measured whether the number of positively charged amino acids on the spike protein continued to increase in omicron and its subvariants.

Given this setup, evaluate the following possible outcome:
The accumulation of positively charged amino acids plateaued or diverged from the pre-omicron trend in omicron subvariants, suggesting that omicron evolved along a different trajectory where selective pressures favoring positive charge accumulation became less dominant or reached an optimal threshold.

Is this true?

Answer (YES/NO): YES